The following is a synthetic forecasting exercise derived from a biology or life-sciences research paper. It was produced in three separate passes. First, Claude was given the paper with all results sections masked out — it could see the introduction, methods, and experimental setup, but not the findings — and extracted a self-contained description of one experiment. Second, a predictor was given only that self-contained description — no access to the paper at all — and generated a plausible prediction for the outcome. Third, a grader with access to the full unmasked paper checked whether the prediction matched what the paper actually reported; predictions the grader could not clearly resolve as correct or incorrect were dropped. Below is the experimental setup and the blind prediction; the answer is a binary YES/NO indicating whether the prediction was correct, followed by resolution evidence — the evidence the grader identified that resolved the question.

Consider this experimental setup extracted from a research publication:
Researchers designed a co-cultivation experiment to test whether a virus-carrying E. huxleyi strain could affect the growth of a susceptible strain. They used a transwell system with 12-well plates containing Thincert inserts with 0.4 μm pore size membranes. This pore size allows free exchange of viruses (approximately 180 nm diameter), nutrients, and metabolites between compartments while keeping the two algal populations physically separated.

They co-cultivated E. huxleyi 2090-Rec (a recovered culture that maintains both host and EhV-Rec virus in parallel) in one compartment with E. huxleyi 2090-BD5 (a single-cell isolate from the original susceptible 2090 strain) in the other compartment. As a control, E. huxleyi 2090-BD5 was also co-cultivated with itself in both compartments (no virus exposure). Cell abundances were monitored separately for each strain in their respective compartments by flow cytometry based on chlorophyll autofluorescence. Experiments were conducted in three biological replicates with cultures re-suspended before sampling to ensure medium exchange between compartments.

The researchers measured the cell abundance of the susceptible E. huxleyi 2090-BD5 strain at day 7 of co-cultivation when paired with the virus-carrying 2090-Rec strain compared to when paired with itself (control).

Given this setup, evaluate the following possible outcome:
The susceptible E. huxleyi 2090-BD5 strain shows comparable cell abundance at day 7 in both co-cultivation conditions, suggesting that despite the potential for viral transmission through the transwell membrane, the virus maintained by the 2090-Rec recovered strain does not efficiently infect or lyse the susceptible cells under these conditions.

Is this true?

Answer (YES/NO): NO